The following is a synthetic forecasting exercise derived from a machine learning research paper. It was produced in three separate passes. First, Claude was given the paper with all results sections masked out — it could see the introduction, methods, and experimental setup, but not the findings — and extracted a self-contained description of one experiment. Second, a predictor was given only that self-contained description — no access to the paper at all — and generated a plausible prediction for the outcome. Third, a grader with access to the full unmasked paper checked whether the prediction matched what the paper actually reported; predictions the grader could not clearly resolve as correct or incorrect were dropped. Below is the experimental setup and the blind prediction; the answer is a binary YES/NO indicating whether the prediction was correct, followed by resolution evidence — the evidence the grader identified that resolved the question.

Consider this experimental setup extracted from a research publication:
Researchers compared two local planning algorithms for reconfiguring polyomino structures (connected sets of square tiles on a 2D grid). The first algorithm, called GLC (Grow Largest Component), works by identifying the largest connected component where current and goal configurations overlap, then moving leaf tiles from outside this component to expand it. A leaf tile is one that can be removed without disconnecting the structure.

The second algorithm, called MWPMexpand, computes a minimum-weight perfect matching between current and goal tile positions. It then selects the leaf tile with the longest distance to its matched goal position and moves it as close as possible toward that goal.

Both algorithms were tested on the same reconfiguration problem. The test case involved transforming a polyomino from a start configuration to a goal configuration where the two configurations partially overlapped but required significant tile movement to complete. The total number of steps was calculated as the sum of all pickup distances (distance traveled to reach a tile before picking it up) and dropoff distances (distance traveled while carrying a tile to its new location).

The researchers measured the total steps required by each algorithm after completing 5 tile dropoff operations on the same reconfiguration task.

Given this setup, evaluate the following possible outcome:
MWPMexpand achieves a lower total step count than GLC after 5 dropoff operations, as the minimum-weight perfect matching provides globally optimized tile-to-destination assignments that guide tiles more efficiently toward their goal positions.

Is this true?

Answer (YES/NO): NO